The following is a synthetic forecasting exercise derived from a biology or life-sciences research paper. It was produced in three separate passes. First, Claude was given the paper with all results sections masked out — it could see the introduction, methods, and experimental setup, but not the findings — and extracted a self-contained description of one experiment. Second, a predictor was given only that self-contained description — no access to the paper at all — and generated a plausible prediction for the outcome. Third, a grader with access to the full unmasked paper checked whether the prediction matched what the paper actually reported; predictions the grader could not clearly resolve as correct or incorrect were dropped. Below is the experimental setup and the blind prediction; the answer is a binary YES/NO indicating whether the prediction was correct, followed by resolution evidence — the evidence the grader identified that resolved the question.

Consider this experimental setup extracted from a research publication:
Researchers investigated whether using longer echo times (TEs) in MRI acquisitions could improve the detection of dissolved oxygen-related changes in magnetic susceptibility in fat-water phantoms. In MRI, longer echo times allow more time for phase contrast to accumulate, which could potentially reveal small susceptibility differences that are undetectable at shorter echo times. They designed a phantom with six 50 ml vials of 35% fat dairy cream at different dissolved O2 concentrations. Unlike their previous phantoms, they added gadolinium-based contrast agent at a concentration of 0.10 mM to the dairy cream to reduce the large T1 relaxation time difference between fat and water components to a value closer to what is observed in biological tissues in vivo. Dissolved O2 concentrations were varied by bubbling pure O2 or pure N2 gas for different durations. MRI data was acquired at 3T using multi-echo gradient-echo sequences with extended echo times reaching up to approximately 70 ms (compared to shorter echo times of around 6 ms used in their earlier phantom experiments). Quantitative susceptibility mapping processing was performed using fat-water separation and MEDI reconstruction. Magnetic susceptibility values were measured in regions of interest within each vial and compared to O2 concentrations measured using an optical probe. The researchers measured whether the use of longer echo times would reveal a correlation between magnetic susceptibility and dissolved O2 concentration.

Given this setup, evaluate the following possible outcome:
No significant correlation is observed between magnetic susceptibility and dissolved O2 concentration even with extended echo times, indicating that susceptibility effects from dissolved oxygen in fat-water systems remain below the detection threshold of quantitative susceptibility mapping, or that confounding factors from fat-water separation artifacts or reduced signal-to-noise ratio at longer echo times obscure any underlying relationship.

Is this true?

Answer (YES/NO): YES